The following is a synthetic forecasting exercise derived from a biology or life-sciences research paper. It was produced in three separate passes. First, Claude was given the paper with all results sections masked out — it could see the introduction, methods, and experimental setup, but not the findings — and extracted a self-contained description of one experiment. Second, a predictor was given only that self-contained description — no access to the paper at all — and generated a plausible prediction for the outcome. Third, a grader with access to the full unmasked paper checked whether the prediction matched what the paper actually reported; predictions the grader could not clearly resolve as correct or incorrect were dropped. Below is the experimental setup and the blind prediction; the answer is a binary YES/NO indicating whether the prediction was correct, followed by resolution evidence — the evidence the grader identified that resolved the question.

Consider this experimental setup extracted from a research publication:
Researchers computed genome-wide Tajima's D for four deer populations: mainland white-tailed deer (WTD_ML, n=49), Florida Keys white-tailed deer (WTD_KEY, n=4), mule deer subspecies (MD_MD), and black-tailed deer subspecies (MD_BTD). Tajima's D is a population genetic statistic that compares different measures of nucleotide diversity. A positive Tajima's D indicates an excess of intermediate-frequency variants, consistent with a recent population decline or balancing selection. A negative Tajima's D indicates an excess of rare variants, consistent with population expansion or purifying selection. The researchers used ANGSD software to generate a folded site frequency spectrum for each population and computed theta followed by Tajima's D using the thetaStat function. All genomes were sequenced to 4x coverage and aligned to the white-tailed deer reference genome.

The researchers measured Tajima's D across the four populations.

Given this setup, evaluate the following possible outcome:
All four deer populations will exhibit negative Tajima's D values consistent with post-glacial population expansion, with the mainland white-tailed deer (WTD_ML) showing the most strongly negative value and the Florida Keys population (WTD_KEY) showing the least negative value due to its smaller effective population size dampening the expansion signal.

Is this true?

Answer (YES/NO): NO